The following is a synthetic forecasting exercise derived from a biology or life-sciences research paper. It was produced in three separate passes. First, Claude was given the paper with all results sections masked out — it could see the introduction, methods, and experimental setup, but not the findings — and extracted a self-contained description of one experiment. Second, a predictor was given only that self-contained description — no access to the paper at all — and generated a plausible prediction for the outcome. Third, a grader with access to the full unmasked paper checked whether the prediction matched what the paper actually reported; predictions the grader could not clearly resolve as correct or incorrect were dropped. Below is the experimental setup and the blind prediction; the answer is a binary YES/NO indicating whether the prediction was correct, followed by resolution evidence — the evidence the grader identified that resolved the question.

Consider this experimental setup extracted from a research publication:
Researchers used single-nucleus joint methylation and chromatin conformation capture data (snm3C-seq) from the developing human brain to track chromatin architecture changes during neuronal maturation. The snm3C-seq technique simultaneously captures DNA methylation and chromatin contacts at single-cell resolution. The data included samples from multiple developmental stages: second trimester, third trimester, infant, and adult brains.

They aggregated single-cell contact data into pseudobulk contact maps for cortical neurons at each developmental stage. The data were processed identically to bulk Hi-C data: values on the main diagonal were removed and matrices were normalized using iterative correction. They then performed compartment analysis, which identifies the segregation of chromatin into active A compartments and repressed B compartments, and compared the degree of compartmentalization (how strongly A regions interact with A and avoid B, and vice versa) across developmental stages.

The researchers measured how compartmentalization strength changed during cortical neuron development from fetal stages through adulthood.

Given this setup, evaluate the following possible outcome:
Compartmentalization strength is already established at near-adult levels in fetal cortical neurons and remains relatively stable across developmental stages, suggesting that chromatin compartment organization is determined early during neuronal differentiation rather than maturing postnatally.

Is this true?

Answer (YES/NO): NO